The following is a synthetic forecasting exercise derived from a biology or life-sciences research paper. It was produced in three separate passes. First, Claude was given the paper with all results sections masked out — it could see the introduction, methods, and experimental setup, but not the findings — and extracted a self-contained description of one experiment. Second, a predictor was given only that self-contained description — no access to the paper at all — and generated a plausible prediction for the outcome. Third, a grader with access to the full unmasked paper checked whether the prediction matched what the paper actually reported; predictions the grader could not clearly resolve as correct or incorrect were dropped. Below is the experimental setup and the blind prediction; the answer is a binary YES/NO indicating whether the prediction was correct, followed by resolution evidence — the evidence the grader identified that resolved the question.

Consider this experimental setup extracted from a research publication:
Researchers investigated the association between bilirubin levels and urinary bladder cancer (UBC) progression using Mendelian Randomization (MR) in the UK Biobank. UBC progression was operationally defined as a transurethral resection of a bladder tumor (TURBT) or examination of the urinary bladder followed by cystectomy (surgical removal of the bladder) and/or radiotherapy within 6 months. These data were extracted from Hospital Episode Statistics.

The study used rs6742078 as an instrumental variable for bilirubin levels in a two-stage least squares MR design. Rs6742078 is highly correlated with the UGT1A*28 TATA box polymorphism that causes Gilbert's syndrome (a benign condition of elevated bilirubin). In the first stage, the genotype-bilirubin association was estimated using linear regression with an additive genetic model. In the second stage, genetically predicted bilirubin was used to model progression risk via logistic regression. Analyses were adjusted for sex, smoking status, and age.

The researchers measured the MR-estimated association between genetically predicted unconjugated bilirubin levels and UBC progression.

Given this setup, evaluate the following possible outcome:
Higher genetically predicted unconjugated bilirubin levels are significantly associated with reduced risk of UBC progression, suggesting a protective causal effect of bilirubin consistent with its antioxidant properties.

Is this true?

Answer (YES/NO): NO